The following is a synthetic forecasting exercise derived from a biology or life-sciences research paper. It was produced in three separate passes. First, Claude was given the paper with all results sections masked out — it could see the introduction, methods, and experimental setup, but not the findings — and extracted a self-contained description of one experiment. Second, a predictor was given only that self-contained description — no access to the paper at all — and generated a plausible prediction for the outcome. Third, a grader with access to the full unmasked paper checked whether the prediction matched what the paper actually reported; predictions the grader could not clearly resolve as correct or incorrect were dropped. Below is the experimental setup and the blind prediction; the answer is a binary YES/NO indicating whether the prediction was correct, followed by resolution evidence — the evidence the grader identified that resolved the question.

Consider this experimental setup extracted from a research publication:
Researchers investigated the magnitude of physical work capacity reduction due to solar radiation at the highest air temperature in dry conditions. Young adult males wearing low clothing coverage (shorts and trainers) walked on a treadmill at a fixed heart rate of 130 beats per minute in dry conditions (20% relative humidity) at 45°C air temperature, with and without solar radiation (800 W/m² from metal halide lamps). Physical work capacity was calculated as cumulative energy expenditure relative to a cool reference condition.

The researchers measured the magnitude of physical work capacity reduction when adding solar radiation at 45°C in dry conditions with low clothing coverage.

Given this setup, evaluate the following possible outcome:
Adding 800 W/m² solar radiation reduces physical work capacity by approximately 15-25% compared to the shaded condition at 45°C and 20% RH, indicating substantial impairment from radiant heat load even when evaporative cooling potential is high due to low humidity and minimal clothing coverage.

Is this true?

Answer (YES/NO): NO